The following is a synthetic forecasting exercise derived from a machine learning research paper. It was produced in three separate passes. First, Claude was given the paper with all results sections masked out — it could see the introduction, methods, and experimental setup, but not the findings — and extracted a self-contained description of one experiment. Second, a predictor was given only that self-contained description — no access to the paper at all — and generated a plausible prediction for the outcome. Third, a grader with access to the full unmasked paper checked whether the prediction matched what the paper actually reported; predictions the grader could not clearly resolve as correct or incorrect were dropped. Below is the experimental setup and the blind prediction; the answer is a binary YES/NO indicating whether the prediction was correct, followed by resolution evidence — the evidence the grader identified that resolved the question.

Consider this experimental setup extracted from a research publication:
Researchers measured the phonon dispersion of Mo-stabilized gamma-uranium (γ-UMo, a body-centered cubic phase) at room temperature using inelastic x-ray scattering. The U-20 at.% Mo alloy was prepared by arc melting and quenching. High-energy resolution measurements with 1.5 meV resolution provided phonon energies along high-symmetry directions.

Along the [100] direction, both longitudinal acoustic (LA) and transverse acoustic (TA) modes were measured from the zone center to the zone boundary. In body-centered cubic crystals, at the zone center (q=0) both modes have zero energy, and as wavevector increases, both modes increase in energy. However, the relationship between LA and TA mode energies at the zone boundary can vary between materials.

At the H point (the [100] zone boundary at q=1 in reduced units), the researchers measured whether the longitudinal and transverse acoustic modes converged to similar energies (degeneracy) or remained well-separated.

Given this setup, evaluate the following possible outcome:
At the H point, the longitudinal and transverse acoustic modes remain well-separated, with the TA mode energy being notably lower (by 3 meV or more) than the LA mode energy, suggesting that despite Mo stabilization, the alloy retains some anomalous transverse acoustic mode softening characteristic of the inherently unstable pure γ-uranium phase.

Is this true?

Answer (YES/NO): NO